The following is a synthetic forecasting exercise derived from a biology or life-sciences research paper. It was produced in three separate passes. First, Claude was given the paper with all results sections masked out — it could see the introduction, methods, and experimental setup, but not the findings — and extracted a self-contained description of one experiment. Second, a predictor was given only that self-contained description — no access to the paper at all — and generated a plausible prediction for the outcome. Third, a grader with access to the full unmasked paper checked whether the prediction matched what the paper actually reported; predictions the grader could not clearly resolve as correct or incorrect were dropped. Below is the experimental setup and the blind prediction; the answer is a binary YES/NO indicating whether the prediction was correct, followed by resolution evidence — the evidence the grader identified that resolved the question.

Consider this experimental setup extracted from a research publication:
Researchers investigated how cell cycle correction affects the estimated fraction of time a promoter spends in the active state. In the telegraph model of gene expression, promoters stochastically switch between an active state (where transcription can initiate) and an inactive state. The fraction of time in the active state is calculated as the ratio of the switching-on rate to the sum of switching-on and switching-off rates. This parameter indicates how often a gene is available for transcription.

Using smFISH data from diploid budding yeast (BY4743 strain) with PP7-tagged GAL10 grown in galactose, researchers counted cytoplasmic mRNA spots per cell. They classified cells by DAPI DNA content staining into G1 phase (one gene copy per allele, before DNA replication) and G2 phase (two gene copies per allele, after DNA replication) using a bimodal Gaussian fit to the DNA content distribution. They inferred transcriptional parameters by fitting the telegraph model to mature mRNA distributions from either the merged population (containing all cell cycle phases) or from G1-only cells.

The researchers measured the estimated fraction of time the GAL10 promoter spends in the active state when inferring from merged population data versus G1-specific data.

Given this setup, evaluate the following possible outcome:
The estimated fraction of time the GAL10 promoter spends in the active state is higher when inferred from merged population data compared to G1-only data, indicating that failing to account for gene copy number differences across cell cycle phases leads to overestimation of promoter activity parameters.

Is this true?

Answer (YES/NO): NO